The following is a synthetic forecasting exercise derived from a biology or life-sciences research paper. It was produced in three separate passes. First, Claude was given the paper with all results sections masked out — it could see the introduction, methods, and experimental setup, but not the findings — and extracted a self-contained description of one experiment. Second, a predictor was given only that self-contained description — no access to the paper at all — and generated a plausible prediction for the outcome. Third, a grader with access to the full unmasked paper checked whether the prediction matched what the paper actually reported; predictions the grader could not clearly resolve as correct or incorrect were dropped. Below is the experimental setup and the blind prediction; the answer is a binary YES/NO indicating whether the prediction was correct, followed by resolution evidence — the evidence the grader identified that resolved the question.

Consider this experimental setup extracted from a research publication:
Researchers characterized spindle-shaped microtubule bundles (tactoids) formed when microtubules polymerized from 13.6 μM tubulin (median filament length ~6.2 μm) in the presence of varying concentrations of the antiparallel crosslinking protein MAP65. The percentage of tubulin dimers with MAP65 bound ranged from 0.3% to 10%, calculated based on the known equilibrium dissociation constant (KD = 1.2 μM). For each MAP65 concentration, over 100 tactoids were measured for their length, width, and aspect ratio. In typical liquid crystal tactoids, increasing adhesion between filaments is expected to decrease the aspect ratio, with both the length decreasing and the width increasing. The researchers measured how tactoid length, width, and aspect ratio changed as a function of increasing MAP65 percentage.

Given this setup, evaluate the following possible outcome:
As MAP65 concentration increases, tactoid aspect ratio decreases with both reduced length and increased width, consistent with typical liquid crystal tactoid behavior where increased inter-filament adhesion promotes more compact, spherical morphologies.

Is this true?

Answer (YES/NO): NO